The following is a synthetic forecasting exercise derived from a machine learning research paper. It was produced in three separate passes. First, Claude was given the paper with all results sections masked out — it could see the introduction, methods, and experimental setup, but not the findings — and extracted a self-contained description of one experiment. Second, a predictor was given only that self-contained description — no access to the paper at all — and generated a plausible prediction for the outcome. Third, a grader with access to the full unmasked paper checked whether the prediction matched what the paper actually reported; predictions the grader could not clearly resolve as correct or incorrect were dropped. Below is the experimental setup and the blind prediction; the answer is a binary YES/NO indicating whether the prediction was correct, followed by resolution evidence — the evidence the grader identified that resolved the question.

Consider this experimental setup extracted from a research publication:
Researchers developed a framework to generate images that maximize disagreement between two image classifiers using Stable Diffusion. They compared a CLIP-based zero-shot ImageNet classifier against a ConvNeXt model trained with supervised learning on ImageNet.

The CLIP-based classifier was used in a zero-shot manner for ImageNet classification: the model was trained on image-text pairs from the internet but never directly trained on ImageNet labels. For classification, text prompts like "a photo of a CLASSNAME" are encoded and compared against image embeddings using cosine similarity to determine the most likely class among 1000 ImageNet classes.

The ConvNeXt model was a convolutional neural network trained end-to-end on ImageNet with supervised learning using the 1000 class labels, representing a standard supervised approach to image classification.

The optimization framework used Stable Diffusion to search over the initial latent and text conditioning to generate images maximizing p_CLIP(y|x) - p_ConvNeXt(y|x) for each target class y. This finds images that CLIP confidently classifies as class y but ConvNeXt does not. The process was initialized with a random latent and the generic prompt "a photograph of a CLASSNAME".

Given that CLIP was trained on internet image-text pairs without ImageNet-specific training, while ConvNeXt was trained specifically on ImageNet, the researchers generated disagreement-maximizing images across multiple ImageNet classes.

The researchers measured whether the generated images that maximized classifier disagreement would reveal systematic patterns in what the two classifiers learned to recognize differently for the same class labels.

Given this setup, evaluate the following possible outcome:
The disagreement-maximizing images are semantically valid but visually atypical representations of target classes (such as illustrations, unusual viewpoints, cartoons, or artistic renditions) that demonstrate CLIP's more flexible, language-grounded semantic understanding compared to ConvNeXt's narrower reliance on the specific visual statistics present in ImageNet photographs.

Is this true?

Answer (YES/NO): NO